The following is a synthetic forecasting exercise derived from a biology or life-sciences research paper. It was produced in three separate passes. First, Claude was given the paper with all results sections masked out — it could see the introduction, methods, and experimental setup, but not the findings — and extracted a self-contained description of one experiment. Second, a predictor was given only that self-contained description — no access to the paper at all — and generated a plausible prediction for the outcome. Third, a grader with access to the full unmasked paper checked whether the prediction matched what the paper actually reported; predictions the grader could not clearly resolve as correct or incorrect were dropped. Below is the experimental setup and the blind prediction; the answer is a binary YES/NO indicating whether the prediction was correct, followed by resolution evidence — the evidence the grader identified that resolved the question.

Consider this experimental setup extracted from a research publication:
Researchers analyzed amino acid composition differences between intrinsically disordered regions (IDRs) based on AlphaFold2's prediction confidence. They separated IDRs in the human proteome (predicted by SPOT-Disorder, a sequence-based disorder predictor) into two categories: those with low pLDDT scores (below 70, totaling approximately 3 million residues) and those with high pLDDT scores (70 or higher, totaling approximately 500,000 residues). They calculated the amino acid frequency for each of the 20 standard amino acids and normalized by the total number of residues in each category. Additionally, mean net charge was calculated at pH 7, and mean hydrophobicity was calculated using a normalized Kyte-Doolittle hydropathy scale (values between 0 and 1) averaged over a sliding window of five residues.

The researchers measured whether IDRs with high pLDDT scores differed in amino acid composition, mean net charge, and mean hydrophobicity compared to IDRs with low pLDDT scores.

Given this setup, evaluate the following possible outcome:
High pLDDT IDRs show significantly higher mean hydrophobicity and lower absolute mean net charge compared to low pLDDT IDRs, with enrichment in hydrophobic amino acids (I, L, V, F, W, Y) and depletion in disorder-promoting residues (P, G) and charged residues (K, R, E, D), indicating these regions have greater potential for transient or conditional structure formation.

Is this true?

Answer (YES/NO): NO